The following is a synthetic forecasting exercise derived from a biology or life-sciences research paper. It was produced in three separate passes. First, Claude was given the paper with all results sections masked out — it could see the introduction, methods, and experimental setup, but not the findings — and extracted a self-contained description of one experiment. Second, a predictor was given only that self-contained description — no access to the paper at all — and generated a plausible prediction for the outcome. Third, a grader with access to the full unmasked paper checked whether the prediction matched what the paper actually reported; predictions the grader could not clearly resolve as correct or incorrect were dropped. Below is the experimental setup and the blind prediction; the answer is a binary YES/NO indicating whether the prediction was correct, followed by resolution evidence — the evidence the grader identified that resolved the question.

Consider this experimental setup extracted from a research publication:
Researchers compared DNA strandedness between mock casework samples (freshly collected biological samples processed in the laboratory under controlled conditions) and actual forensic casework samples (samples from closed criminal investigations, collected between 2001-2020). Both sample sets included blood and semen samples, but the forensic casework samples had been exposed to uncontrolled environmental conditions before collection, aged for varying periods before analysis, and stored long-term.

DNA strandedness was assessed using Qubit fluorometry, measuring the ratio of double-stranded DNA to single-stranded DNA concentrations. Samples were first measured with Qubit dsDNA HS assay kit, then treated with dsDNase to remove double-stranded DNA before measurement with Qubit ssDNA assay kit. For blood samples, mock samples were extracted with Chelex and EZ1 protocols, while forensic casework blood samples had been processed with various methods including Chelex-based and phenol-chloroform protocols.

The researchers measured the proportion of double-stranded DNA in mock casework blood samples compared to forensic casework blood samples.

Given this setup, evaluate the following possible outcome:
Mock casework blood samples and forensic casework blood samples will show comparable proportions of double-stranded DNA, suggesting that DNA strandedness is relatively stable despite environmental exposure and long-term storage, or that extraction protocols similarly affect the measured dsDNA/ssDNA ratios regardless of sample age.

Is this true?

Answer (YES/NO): NO